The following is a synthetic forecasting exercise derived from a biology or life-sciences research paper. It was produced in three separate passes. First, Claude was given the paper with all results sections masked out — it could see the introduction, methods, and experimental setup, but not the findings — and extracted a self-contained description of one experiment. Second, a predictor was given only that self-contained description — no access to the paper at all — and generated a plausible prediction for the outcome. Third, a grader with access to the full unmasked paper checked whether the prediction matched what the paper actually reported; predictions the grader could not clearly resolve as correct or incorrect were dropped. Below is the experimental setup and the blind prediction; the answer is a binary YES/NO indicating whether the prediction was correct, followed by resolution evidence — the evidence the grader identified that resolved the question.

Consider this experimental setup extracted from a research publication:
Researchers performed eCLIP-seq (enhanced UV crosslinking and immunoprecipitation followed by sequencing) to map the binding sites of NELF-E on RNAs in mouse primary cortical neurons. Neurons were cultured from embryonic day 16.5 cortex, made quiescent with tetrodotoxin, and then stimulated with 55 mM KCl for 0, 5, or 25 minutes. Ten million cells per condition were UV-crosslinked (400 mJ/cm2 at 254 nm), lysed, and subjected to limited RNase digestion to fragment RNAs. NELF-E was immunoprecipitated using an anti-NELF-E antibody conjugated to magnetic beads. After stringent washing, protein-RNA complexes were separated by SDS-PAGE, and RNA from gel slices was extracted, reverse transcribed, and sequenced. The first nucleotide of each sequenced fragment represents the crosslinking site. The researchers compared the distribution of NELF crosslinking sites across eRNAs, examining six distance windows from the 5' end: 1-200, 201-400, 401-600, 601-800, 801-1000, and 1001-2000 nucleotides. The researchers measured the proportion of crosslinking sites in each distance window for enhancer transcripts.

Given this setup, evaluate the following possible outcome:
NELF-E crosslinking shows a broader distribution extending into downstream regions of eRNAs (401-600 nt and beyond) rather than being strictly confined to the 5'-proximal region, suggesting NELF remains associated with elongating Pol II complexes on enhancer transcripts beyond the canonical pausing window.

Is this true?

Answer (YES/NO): YES